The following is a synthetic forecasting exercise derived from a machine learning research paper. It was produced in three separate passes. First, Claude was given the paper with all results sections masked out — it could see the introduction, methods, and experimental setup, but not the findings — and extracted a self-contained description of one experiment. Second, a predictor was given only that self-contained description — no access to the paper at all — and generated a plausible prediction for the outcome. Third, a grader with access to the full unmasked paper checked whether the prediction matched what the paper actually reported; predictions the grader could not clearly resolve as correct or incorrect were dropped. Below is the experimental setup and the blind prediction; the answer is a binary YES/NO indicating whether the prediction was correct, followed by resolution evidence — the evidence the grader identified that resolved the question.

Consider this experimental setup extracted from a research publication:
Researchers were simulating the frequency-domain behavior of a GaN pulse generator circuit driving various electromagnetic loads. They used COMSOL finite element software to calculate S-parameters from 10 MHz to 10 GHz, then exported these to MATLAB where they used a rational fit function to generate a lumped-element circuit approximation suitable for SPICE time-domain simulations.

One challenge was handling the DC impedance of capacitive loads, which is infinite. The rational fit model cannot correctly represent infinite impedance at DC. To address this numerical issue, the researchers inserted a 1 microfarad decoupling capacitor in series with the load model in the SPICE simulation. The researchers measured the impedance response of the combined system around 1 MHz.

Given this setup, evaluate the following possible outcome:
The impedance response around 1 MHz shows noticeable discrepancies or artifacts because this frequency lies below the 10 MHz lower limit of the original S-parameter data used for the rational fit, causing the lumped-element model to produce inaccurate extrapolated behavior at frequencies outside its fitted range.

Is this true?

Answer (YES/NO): NO